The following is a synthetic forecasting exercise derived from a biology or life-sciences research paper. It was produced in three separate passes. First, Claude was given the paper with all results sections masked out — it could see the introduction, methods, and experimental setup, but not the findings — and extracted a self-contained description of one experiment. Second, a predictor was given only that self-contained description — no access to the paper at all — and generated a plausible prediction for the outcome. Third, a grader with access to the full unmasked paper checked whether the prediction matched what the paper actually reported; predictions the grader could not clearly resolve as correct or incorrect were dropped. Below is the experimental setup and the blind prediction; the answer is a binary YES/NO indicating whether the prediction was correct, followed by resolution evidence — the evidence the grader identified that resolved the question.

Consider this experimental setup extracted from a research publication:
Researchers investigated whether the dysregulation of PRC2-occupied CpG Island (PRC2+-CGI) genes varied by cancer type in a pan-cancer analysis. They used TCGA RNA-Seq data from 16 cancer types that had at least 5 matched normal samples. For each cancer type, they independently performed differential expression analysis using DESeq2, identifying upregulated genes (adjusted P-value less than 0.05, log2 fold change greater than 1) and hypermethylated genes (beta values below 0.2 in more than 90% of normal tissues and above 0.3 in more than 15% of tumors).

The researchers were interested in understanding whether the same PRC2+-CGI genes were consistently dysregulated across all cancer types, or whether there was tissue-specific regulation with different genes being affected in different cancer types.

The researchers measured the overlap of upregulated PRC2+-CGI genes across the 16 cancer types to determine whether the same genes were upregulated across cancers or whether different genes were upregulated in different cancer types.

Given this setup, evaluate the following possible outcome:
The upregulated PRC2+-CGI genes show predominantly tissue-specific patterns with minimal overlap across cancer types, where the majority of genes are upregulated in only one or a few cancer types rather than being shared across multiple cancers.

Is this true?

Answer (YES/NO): YES